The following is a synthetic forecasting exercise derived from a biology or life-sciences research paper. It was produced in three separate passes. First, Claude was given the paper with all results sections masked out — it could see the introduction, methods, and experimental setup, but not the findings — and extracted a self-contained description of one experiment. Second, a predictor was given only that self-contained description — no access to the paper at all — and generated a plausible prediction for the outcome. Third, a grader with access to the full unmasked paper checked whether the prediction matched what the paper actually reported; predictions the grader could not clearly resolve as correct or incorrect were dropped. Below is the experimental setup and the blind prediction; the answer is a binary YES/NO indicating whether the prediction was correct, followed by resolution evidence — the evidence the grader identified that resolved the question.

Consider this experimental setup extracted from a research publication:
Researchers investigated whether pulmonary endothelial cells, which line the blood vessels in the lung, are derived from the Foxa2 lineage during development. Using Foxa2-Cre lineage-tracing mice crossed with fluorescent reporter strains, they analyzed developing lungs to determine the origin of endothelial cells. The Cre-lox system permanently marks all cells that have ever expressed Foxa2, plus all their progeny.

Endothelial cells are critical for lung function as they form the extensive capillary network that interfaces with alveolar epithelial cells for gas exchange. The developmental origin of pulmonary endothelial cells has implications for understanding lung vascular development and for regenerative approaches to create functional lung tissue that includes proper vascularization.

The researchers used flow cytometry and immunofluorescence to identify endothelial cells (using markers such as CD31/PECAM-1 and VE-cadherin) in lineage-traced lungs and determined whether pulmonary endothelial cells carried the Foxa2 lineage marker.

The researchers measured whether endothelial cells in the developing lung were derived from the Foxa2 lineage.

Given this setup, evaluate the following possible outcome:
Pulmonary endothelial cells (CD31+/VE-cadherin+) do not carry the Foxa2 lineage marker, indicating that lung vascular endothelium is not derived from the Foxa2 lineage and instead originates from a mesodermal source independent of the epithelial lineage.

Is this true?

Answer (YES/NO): NO